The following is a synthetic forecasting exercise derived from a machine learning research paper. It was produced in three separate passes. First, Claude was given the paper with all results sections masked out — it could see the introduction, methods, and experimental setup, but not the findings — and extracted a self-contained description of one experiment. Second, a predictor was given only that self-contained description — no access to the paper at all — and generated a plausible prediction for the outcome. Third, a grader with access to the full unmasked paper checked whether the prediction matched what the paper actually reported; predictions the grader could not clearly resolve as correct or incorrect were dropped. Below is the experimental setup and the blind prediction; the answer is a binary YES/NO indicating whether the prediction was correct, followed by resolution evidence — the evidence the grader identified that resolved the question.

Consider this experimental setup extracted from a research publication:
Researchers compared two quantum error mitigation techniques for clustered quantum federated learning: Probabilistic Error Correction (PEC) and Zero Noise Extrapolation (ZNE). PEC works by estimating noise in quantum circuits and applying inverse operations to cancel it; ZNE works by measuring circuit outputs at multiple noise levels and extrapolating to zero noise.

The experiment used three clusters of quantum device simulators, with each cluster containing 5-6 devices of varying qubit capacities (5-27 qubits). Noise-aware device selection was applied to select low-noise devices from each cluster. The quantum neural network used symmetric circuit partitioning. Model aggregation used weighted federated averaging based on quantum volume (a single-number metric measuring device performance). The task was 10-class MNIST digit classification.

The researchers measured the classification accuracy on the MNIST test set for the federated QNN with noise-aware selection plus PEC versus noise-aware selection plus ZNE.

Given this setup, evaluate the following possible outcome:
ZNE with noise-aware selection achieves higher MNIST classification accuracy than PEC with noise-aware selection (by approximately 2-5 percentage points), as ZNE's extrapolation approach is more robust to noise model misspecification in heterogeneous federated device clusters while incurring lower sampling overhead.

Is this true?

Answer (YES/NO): NO